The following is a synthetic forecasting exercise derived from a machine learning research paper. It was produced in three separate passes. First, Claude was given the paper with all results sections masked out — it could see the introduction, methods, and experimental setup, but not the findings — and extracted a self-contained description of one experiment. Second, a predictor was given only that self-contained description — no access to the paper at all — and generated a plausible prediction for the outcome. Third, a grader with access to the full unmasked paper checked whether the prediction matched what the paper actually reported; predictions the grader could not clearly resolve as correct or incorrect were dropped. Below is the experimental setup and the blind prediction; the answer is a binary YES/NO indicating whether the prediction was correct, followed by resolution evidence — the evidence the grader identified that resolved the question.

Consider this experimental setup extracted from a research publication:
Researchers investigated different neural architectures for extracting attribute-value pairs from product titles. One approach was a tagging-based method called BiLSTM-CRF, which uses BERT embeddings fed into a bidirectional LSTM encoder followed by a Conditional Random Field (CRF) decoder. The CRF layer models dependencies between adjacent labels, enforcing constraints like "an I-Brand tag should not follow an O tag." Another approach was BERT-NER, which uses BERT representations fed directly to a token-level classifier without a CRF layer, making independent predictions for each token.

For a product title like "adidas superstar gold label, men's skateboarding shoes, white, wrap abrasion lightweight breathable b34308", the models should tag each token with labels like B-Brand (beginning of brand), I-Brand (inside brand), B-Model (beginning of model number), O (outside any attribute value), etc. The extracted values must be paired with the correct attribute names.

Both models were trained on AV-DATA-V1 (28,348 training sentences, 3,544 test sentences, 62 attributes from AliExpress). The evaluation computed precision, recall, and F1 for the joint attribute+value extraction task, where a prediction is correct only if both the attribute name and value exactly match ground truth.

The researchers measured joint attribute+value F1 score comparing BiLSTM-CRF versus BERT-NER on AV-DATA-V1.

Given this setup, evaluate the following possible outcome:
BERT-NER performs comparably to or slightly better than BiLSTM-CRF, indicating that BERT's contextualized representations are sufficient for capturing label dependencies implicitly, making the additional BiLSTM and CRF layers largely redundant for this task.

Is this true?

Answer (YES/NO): NO